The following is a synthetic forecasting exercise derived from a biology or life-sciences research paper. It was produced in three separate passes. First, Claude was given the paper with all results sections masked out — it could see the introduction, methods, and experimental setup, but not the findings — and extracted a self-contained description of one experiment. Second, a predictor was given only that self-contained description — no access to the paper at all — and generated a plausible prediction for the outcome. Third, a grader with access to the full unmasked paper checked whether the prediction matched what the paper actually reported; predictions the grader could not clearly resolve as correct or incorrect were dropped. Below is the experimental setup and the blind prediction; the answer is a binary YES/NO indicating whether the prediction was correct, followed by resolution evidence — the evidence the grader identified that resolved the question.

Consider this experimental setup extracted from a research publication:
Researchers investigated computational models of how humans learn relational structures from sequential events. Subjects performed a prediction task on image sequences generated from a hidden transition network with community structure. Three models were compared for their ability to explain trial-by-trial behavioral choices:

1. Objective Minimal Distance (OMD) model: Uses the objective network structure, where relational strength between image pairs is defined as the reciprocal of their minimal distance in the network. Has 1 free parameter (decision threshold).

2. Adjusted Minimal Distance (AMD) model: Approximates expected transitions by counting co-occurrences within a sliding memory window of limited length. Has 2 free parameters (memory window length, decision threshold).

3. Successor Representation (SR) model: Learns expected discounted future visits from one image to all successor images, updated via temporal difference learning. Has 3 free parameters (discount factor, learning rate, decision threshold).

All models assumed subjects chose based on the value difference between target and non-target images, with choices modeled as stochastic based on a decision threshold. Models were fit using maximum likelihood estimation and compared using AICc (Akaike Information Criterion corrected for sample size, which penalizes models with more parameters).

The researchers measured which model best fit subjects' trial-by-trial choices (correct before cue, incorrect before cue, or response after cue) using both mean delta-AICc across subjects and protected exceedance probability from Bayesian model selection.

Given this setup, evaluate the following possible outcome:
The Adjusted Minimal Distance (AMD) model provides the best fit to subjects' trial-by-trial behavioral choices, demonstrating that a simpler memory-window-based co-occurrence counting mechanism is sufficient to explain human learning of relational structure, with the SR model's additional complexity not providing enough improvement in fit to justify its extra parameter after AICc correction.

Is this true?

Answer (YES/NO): NO